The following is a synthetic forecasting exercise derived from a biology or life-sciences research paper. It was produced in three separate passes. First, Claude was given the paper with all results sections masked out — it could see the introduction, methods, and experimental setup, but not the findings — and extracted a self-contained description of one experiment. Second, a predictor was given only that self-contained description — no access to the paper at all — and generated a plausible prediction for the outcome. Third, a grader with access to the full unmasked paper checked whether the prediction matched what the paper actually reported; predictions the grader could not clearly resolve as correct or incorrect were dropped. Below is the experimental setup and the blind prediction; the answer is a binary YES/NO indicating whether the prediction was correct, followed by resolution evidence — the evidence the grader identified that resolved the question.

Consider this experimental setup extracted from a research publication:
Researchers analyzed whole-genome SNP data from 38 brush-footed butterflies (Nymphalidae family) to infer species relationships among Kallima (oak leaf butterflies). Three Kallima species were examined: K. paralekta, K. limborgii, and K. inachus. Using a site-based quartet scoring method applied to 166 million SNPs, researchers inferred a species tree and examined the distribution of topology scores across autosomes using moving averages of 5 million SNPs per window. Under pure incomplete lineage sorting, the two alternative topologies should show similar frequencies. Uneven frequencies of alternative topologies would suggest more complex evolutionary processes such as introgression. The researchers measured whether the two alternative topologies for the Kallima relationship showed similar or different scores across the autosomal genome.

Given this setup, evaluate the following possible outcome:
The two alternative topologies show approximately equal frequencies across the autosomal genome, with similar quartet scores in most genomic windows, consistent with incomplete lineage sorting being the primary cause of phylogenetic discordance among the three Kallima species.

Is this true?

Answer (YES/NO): NO